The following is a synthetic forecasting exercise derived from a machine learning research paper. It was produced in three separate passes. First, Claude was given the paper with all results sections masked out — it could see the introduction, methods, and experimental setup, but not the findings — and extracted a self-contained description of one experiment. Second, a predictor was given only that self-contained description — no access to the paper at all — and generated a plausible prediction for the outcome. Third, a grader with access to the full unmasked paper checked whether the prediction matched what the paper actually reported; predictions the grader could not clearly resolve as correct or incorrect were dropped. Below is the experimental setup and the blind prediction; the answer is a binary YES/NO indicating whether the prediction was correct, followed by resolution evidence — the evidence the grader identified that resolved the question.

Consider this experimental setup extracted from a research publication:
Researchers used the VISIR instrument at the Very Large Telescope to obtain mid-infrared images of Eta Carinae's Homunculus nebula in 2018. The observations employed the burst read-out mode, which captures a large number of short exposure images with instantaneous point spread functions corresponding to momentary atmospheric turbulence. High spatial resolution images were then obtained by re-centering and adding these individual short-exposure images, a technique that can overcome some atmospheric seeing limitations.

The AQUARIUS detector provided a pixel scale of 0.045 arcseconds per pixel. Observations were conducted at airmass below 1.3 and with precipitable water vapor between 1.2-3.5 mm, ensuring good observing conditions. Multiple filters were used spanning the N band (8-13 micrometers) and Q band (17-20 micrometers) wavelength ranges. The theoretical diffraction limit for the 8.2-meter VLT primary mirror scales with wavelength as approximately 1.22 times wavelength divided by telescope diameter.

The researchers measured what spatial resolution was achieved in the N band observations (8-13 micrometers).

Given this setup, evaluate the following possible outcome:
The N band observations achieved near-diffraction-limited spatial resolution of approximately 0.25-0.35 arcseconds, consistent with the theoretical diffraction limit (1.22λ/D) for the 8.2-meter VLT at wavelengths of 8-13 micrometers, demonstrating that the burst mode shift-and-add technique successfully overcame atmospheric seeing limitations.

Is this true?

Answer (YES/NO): YES